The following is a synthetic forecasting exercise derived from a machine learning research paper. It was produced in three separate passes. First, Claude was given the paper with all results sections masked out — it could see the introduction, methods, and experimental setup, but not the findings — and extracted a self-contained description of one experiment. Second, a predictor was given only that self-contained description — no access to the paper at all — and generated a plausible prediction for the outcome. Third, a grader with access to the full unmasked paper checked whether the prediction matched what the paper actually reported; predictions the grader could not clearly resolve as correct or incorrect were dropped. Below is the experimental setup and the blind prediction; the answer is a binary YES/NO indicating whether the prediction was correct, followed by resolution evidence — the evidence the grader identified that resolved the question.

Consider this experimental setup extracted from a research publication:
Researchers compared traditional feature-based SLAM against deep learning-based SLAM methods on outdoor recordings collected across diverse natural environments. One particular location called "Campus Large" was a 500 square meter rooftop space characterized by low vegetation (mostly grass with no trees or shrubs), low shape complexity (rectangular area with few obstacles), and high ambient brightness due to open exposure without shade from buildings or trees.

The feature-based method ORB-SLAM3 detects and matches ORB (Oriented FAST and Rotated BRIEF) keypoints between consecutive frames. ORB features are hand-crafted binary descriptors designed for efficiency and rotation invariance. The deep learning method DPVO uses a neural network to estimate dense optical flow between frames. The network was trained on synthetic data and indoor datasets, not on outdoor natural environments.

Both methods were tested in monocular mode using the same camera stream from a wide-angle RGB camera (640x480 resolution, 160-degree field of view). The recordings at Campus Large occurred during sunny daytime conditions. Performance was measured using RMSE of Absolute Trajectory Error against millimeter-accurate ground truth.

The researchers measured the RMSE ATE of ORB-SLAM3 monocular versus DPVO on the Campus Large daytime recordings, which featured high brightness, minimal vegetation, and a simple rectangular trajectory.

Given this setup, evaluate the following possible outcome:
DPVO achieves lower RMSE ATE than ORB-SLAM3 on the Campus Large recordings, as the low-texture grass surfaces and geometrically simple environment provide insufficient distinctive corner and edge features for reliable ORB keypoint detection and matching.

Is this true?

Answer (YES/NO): NO